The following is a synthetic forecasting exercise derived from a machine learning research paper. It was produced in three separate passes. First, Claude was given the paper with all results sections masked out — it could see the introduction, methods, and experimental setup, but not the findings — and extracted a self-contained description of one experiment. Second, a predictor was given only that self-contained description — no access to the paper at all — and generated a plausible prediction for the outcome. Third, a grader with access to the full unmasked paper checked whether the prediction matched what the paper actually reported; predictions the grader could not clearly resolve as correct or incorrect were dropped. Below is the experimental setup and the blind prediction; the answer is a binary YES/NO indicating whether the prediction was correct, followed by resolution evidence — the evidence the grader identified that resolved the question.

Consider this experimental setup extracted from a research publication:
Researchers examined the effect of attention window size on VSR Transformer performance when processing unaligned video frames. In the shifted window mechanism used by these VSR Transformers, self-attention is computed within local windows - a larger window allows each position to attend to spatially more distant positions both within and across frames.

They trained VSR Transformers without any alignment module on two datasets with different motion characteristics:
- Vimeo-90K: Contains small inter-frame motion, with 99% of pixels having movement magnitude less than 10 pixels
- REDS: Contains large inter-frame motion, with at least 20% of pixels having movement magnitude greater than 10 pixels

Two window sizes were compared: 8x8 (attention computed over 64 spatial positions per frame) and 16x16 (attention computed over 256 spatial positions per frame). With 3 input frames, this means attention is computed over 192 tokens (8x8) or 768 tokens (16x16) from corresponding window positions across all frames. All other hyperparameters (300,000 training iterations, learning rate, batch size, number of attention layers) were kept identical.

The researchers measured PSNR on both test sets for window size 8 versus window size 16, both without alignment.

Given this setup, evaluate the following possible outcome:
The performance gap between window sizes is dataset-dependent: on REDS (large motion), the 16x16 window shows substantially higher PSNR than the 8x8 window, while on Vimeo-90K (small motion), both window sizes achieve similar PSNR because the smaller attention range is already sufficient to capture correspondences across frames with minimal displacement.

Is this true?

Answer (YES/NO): YES